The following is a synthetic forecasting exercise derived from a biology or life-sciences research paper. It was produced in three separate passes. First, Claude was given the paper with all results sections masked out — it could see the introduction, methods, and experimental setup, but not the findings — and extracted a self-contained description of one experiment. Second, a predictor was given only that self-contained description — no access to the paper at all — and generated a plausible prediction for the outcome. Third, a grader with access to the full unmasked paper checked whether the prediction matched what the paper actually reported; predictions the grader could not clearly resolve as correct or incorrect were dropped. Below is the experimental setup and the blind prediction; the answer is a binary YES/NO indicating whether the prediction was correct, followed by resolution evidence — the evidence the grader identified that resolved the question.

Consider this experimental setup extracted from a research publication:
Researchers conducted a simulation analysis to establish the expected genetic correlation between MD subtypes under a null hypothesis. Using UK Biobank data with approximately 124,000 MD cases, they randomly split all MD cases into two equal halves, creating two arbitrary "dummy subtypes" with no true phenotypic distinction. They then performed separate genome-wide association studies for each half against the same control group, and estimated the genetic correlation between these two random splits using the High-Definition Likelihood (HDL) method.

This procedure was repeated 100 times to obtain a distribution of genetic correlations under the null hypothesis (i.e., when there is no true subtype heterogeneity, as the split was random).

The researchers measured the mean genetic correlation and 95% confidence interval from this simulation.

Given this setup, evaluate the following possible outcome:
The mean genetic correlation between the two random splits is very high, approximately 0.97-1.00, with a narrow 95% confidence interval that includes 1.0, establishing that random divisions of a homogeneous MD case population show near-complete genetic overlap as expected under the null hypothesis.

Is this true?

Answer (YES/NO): NO